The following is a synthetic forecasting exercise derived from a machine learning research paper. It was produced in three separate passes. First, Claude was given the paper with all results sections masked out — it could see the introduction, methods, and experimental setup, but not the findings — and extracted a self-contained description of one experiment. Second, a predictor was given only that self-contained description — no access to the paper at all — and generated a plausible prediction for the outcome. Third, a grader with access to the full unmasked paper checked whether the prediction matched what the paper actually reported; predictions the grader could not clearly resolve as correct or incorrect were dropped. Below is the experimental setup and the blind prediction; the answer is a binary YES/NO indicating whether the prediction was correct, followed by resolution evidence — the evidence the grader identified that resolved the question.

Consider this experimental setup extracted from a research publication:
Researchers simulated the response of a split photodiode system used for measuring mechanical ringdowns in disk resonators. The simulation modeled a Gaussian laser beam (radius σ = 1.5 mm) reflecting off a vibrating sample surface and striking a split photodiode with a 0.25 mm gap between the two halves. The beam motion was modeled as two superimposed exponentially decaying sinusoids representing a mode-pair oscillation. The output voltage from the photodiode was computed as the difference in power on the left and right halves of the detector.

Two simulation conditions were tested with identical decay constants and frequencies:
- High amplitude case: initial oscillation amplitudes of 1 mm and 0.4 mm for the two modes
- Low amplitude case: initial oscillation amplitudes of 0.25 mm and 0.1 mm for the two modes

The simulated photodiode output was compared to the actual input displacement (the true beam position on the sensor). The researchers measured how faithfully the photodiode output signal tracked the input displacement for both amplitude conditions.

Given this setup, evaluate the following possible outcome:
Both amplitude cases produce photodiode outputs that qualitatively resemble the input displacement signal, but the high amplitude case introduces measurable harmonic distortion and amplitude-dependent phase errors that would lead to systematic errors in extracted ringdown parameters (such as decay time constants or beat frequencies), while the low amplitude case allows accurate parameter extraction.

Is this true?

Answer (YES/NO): NO